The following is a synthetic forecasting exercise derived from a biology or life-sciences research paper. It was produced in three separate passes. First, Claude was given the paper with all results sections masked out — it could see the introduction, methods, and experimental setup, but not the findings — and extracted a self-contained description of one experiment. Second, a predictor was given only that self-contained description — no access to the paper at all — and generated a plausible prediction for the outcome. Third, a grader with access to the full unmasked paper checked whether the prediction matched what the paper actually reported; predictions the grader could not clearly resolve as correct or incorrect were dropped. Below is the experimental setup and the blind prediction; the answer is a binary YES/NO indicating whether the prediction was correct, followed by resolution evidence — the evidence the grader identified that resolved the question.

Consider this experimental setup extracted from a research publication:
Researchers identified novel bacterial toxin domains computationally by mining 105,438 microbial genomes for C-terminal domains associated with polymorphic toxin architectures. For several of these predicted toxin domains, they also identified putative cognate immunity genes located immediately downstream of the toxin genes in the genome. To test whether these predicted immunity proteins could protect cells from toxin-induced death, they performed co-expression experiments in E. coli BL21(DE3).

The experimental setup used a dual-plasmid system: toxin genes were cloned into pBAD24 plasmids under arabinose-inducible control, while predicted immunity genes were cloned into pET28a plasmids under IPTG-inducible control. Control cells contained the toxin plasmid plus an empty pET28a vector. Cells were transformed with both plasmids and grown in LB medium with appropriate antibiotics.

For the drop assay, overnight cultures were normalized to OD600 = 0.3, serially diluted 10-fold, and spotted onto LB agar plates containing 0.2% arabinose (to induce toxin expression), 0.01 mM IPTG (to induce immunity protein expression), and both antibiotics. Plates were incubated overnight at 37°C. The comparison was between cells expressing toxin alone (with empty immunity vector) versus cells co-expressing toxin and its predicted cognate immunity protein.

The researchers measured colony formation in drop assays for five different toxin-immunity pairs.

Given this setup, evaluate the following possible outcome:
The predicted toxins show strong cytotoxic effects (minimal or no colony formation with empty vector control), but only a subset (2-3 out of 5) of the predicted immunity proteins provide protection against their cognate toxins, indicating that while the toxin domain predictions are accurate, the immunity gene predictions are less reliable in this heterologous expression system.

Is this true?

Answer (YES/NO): NO